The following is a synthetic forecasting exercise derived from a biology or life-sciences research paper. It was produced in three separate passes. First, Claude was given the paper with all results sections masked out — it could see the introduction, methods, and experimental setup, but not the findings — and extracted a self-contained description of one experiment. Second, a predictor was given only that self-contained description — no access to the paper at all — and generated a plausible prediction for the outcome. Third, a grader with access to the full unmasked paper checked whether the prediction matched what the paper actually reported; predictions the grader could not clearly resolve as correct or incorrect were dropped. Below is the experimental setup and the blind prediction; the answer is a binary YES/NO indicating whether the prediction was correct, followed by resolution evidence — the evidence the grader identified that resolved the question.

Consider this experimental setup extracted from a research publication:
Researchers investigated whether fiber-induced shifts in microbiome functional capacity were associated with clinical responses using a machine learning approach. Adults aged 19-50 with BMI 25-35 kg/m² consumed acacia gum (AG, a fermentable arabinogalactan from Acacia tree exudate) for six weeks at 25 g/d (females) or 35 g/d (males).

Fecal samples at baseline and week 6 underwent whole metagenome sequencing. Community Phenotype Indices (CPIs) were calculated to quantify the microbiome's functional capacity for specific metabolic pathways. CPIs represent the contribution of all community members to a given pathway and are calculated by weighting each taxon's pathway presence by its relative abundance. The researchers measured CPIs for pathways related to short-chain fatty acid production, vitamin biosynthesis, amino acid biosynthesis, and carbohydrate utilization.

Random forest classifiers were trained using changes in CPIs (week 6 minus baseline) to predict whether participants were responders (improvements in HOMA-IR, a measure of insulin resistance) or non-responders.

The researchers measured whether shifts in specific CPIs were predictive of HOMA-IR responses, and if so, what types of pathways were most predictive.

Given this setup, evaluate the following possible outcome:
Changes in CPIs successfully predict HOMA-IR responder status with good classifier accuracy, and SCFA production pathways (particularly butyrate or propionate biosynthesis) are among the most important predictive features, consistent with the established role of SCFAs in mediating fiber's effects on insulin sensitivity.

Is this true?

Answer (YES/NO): NO